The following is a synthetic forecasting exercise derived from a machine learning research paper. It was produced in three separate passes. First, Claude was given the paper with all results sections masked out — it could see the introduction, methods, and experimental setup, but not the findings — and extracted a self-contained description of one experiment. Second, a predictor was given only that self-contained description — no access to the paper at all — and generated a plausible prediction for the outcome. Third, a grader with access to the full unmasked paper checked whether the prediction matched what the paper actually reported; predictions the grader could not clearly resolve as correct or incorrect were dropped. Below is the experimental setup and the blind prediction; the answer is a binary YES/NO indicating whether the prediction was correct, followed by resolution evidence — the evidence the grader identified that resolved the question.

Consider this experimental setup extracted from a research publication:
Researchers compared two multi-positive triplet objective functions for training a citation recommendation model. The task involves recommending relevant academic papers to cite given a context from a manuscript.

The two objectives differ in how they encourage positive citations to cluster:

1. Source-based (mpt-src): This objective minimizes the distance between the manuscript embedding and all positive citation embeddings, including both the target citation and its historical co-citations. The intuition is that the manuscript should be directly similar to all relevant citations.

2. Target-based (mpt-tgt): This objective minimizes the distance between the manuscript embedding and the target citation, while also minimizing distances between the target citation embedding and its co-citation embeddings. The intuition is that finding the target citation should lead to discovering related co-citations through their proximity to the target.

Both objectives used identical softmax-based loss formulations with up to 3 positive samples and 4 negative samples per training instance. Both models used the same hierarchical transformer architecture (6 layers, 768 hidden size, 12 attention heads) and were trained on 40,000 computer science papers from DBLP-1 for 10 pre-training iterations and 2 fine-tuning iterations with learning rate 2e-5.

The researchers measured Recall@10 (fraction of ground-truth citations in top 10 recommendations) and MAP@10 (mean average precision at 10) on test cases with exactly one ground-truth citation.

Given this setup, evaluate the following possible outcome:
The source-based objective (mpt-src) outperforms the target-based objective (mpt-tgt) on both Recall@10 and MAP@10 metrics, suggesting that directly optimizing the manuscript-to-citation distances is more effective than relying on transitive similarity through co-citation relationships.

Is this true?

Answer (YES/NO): NO